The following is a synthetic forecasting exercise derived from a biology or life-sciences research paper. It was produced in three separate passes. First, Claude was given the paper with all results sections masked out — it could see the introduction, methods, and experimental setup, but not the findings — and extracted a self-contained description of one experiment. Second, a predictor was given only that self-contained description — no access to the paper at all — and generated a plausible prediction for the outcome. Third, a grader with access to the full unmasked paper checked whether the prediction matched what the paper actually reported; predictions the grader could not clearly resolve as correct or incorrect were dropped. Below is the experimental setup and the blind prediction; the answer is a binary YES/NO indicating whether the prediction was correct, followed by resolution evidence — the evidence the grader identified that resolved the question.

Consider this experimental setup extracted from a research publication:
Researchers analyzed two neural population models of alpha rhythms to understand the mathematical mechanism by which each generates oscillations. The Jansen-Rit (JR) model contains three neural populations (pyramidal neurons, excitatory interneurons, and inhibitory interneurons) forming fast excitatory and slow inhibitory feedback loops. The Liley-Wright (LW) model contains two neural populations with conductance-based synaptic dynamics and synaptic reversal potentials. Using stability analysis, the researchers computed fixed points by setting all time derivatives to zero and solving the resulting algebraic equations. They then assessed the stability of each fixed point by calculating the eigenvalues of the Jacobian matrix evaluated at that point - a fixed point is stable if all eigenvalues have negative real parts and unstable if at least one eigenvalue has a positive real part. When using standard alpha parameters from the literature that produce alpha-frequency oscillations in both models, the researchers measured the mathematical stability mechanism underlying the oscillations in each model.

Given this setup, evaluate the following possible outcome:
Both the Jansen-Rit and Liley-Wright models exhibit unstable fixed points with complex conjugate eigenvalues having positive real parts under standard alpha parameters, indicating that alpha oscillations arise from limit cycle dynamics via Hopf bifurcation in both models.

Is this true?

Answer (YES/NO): NO